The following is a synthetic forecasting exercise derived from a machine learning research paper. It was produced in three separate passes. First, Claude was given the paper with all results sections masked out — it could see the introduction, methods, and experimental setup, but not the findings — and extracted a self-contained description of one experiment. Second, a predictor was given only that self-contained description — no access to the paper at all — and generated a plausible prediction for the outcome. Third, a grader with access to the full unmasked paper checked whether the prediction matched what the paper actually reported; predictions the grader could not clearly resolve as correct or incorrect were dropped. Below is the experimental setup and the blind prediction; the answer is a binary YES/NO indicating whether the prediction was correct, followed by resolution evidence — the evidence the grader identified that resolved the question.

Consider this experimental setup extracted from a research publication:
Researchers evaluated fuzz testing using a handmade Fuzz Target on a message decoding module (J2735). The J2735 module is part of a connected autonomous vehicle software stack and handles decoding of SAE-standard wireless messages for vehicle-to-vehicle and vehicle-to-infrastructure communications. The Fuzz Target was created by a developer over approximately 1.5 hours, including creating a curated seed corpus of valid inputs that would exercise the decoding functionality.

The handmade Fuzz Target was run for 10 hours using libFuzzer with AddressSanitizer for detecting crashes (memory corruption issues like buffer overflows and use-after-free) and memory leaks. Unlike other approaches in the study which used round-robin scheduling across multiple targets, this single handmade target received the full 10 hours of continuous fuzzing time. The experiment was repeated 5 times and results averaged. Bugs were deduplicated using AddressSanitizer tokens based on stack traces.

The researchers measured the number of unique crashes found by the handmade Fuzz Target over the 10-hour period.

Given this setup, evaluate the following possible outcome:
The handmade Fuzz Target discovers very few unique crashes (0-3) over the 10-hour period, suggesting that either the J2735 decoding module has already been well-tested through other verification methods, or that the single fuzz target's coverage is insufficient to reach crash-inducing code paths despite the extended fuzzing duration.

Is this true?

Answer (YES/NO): YES